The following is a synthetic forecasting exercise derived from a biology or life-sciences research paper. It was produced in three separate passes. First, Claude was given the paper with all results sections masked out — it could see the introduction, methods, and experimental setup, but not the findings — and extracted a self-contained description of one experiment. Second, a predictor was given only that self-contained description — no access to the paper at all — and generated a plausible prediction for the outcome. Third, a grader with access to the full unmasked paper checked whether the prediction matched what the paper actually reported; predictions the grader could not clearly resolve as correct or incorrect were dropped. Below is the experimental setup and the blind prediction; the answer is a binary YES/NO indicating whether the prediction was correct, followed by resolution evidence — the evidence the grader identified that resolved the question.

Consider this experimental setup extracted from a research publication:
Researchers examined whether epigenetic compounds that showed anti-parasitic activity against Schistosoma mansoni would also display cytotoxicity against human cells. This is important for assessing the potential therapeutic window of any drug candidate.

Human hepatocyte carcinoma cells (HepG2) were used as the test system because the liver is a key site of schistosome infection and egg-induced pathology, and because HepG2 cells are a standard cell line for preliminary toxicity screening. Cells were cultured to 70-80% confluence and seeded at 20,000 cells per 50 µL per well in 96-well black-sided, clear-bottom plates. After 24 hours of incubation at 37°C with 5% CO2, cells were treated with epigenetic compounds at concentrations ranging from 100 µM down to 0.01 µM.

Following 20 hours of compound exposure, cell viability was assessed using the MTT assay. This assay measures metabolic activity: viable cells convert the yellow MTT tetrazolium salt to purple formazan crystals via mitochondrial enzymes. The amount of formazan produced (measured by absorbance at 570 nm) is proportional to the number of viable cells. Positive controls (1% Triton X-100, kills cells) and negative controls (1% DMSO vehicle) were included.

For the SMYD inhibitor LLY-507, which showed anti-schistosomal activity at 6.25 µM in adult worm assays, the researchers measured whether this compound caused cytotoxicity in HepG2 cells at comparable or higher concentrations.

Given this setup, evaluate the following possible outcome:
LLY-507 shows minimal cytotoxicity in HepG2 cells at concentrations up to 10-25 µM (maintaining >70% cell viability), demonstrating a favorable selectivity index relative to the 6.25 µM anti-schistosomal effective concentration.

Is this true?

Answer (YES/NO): NO